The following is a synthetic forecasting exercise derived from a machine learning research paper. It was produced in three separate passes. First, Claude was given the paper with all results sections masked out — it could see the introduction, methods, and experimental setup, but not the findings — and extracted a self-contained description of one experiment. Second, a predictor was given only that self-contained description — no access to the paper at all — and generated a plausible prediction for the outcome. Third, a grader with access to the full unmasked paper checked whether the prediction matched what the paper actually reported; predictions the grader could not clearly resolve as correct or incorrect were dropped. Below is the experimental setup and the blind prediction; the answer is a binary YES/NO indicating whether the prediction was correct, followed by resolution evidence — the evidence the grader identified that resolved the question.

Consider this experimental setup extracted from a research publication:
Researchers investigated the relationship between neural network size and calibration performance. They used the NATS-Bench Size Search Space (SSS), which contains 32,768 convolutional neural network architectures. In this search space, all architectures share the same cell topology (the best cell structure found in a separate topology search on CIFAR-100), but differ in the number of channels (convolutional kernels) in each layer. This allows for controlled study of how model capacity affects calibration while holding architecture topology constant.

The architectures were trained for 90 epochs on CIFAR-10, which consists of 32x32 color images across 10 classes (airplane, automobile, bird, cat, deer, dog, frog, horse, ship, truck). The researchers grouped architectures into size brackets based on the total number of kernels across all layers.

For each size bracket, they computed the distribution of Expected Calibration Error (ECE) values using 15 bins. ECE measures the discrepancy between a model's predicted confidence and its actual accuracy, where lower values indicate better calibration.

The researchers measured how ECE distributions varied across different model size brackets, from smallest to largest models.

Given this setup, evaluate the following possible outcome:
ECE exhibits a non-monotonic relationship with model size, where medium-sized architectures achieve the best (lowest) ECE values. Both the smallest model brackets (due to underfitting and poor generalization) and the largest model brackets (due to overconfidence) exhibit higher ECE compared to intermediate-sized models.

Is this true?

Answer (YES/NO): NO